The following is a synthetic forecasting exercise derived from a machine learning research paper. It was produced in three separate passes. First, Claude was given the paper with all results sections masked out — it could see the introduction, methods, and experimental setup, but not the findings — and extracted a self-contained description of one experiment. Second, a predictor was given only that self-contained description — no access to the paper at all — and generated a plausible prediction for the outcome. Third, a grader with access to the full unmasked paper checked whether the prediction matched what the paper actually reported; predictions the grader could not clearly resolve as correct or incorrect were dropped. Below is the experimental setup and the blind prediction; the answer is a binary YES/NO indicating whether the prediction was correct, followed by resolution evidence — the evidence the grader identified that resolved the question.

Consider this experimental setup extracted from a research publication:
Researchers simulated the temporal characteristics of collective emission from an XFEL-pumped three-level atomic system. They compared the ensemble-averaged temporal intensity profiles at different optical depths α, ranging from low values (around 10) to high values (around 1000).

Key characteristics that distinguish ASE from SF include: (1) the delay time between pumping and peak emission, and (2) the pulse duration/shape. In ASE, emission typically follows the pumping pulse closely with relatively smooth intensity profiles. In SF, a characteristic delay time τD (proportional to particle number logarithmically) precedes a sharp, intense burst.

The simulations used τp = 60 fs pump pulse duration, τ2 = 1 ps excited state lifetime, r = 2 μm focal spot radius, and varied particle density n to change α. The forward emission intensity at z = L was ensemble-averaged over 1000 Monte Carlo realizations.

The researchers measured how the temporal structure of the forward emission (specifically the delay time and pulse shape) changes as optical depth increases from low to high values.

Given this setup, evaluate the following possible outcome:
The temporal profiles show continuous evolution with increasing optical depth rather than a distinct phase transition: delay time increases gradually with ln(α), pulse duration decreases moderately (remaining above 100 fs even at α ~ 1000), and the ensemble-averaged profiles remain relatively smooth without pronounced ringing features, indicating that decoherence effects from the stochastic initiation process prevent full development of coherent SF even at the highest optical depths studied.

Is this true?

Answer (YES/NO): NO